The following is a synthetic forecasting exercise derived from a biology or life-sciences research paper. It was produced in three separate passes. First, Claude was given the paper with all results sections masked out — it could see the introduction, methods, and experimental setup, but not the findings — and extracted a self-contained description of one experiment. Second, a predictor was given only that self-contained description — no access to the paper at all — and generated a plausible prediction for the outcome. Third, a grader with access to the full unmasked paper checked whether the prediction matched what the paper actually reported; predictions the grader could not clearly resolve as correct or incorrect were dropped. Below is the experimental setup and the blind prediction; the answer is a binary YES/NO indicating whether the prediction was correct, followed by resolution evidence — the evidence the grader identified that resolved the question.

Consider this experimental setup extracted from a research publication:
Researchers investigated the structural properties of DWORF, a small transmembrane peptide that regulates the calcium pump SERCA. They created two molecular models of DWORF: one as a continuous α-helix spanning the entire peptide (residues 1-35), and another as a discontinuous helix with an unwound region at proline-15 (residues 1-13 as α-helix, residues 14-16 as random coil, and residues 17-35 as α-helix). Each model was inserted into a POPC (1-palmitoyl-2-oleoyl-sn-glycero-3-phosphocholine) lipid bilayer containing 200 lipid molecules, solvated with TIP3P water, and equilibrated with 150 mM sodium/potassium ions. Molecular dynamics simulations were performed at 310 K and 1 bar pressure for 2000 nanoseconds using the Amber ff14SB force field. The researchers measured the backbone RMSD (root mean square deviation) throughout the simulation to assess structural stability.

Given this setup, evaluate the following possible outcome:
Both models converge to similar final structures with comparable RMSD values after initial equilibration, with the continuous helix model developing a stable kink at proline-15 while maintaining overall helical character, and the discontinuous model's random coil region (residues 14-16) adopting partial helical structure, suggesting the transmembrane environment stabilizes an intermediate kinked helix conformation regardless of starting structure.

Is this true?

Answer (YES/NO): NO